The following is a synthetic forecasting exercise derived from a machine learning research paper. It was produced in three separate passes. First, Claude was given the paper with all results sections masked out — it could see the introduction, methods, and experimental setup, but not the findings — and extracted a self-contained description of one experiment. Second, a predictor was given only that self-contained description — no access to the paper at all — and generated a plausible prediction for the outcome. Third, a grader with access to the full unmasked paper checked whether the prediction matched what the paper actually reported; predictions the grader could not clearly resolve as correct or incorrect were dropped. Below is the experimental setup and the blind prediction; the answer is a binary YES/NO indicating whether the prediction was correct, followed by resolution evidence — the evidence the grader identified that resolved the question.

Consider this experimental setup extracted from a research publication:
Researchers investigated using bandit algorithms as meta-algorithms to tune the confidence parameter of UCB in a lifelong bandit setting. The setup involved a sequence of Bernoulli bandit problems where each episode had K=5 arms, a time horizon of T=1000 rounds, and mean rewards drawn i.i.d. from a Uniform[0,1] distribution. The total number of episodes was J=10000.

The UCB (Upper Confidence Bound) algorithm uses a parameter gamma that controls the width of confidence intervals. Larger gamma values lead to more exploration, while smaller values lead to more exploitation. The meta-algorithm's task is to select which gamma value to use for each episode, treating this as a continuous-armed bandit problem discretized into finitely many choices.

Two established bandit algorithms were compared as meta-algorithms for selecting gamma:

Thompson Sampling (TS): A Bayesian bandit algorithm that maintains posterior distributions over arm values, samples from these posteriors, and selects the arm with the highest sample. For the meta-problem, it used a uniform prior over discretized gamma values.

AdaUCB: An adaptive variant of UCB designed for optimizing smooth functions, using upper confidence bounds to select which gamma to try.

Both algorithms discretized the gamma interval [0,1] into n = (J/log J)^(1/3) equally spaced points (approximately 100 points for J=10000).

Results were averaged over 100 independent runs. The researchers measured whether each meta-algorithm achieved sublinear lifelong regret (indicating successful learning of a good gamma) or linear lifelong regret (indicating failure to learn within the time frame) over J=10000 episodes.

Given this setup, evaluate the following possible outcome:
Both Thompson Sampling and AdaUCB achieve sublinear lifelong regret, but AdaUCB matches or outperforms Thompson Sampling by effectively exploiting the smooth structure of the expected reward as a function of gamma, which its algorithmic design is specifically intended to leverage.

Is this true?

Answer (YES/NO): NO